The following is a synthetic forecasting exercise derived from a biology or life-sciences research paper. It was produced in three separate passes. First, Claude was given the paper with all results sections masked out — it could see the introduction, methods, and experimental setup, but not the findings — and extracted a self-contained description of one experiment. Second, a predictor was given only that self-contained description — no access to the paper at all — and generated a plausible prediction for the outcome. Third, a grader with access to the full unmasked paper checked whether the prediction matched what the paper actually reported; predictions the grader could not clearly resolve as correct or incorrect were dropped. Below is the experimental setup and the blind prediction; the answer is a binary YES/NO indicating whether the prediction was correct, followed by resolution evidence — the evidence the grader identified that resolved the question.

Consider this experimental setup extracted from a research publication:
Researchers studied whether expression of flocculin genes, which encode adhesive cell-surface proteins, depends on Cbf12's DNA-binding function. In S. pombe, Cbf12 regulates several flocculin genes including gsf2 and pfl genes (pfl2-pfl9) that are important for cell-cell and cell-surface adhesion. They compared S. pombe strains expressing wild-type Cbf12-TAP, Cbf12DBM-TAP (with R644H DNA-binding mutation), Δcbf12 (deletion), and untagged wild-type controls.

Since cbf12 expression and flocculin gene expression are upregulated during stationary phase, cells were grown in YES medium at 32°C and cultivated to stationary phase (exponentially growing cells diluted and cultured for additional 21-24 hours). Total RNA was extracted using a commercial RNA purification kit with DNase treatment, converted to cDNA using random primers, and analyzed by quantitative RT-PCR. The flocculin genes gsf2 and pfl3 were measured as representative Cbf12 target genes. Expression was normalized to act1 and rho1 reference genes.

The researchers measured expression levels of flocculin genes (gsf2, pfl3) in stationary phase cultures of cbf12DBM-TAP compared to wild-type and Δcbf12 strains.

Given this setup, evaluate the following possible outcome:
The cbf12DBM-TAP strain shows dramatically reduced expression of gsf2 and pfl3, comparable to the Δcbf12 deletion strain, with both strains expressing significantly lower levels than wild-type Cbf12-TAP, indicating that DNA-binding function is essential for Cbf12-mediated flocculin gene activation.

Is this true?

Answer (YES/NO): NO